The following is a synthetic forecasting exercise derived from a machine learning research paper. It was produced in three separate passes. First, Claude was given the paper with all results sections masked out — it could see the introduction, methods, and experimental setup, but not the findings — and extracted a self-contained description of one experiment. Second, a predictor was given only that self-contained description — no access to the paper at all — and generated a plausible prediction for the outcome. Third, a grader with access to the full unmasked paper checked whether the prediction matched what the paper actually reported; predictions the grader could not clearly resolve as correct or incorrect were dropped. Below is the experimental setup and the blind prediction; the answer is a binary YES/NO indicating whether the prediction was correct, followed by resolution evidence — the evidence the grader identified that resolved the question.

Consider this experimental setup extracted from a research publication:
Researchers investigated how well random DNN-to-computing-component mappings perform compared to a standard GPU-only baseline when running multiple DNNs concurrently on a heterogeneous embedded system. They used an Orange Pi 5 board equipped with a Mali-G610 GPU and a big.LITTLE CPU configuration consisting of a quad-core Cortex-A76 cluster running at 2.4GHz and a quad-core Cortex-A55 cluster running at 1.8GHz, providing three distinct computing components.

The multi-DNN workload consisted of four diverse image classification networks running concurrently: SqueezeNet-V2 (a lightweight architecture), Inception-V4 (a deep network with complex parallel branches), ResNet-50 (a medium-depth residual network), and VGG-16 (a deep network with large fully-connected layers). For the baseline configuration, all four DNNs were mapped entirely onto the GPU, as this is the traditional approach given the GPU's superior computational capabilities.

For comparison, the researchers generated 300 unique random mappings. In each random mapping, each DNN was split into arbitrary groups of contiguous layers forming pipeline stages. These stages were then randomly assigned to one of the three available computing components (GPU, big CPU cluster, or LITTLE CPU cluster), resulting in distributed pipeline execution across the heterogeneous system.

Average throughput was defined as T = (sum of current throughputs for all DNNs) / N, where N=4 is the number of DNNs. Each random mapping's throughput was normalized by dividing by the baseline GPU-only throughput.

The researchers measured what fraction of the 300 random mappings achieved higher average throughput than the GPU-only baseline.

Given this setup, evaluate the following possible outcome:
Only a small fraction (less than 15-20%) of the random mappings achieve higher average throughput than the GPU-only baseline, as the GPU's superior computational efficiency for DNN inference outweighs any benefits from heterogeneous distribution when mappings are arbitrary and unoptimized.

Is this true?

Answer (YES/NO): NO